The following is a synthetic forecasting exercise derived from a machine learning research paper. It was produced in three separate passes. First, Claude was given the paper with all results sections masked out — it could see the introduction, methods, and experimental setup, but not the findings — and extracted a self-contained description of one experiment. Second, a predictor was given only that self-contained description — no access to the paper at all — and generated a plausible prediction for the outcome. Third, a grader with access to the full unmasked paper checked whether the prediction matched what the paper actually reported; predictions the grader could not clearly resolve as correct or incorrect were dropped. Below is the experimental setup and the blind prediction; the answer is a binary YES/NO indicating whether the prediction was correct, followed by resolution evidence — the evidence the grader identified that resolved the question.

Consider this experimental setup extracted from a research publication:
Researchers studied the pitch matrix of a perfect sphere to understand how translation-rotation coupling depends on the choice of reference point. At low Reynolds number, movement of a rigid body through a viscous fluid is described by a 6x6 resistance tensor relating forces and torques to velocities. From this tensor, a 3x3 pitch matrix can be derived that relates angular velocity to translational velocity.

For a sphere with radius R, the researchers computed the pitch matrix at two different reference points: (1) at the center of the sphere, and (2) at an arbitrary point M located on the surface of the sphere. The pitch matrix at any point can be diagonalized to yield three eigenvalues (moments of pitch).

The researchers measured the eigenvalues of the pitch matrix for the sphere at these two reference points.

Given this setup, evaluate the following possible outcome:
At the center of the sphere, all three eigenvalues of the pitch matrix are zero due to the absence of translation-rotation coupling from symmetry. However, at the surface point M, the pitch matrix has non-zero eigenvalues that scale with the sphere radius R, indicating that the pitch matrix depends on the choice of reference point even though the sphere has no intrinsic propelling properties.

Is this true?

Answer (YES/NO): YES